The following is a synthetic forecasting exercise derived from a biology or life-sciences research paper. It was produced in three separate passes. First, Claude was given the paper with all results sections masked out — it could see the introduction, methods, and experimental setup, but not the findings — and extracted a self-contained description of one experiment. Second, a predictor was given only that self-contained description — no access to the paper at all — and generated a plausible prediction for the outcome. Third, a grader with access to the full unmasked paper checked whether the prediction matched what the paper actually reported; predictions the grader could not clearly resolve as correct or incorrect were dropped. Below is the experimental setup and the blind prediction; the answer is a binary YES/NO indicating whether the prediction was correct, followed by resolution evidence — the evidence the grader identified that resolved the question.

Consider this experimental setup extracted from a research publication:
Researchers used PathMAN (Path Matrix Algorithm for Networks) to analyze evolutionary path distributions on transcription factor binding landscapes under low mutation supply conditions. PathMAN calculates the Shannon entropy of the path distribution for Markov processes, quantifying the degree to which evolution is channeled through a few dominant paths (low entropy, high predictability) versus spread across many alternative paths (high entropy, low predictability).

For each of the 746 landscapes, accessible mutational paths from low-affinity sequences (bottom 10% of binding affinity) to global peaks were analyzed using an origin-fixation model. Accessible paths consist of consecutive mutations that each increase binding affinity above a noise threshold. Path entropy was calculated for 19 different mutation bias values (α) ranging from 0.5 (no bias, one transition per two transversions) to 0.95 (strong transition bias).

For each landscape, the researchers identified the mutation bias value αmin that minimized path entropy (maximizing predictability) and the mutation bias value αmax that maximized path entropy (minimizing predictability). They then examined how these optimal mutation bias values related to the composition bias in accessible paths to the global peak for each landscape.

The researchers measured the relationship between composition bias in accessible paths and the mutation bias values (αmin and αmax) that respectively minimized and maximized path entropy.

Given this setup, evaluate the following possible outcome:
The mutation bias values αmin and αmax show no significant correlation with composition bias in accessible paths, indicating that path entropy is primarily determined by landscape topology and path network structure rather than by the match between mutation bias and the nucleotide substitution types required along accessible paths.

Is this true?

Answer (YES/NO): NO